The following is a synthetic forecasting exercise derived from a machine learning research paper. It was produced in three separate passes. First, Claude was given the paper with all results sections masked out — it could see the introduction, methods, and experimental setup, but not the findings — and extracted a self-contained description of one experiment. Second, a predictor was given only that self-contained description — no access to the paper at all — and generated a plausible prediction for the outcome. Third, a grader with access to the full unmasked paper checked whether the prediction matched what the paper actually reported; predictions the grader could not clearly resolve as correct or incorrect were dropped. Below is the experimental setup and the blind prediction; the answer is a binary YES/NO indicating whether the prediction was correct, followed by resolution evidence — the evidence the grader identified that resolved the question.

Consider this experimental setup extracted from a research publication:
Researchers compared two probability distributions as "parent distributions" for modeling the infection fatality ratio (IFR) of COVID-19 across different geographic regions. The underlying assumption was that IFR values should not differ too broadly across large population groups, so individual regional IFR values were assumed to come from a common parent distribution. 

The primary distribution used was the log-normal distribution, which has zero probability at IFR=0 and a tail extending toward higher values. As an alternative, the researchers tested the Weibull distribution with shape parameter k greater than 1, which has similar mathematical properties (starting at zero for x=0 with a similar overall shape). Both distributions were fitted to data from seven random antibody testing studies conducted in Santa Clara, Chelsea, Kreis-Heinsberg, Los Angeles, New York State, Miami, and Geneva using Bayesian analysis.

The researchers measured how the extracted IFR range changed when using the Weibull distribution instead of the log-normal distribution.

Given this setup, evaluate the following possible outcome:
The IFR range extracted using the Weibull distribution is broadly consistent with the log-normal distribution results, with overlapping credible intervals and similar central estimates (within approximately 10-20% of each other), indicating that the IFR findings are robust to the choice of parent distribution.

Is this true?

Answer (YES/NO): YES